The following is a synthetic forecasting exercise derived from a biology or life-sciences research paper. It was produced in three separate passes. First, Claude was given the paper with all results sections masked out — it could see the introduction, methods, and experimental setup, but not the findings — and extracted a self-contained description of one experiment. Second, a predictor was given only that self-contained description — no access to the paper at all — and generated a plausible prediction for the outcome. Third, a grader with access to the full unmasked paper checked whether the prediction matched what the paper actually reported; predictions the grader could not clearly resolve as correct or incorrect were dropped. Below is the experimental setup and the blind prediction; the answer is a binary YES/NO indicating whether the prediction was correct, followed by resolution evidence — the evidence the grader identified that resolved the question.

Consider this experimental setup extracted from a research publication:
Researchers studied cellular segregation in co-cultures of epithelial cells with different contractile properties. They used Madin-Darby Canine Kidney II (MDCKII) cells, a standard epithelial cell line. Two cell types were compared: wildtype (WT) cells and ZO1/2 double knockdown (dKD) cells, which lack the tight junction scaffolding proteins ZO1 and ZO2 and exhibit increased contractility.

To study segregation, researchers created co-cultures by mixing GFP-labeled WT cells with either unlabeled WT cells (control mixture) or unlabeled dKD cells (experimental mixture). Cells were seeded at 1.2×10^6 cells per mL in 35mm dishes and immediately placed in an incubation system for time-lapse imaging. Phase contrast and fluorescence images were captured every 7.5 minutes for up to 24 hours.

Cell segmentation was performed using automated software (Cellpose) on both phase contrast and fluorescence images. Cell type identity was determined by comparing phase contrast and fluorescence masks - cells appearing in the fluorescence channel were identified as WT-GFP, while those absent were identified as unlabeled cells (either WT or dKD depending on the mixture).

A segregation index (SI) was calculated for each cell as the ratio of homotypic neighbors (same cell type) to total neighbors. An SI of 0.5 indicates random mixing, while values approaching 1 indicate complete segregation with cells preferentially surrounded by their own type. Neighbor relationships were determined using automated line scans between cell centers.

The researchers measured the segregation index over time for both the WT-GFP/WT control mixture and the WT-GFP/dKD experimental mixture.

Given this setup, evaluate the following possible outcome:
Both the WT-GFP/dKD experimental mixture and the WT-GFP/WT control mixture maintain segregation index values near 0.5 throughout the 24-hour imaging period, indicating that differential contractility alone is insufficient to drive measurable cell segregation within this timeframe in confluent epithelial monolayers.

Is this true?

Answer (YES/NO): NO